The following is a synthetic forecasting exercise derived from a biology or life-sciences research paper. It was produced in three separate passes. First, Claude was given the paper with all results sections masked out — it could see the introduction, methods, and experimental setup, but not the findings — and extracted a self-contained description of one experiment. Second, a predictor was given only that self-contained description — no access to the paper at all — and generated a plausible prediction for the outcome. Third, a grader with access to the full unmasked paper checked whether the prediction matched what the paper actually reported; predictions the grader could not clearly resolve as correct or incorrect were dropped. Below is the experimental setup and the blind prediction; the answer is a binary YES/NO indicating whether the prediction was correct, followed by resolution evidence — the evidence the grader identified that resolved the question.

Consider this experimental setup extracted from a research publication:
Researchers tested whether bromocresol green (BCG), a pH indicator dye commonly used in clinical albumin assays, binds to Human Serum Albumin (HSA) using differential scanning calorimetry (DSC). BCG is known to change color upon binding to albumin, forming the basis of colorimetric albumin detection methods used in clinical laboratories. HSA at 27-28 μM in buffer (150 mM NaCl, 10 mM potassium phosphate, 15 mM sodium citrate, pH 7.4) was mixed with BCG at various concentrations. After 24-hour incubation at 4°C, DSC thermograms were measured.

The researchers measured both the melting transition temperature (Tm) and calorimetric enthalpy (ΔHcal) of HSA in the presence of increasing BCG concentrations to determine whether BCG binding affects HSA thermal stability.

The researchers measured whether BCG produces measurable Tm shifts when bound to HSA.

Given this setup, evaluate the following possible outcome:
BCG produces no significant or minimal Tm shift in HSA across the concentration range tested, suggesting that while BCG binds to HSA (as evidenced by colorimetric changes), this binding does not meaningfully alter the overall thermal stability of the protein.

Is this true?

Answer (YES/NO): NO